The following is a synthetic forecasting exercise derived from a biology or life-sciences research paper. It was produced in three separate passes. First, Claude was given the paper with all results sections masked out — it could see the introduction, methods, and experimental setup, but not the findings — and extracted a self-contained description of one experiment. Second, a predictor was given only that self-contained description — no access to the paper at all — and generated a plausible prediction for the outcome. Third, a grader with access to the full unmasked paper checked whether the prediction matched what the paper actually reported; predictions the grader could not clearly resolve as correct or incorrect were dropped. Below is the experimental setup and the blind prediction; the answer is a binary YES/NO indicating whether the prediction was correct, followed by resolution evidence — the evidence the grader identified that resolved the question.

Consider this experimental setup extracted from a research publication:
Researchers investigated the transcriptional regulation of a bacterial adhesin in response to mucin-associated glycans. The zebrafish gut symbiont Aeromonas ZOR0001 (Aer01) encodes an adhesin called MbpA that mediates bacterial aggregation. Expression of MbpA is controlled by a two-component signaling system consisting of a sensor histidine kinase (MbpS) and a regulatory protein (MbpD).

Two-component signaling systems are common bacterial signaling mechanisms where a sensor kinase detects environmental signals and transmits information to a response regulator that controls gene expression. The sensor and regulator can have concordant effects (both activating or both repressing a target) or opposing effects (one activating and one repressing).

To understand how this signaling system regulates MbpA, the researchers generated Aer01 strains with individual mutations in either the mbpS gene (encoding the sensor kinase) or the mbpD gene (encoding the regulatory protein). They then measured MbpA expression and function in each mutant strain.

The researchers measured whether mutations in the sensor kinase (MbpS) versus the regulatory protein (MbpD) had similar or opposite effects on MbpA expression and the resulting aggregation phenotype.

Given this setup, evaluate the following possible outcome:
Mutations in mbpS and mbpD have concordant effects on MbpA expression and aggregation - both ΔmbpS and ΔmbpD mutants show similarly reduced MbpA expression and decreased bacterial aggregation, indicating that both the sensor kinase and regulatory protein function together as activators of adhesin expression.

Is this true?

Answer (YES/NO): NO